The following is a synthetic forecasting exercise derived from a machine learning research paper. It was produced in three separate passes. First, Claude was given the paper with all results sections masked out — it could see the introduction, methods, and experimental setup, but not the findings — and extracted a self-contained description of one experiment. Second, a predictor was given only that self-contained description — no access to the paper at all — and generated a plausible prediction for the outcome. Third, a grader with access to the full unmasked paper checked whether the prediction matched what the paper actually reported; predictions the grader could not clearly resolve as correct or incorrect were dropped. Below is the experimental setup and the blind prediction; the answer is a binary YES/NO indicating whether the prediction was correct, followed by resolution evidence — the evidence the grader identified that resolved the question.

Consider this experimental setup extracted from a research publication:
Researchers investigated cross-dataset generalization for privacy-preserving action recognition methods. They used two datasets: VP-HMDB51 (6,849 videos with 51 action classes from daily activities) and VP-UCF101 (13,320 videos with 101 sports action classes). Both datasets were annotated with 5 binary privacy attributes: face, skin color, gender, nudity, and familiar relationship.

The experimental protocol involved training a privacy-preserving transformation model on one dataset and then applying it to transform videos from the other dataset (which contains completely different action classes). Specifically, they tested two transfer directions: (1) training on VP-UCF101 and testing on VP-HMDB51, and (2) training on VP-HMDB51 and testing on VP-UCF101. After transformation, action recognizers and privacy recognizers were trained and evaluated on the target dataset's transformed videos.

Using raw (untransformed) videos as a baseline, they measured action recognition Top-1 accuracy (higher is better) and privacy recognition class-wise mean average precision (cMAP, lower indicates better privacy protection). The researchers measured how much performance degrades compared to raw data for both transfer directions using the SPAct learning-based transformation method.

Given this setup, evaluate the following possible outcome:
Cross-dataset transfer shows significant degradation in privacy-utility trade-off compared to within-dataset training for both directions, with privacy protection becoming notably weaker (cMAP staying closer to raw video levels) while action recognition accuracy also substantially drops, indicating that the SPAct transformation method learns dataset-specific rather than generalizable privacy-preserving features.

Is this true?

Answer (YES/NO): NO